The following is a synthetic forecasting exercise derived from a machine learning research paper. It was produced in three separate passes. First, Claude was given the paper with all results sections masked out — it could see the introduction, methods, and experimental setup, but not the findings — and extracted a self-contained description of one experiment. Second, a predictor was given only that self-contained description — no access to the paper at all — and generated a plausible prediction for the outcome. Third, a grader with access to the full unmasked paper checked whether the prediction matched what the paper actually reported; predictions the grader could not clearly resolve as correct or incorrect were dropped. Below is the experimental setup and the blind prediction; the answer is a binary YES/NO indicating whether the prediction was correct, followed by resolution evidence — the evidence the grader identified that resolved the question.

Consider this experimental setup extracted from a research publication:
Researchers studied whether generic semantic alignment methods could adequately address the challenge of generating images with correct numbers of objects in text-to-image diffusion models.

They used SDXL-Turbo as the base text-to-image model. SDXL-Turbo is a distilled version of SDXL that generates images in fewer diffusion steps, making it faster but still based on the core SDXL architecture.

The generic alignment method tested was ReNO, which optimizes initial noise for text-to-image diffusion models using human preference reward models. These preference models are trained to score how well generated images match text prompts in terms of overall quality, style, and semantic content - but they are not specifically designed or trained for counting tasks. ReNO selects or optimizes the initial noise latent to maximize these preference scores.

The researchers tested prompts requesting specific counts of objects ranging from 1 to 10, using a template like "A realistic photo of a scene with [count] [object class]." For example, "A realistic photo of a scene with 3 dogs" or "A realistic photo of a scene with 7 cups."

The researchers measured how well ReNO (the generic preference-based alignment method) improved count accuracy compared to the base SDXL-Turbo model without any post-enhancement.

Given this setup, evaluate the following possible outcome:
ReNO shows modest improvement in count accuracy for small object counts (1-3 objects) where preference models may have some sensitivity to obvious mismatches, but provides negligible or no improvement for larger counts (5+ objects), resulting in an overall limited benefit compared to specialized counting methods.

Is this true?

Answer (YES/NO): NO